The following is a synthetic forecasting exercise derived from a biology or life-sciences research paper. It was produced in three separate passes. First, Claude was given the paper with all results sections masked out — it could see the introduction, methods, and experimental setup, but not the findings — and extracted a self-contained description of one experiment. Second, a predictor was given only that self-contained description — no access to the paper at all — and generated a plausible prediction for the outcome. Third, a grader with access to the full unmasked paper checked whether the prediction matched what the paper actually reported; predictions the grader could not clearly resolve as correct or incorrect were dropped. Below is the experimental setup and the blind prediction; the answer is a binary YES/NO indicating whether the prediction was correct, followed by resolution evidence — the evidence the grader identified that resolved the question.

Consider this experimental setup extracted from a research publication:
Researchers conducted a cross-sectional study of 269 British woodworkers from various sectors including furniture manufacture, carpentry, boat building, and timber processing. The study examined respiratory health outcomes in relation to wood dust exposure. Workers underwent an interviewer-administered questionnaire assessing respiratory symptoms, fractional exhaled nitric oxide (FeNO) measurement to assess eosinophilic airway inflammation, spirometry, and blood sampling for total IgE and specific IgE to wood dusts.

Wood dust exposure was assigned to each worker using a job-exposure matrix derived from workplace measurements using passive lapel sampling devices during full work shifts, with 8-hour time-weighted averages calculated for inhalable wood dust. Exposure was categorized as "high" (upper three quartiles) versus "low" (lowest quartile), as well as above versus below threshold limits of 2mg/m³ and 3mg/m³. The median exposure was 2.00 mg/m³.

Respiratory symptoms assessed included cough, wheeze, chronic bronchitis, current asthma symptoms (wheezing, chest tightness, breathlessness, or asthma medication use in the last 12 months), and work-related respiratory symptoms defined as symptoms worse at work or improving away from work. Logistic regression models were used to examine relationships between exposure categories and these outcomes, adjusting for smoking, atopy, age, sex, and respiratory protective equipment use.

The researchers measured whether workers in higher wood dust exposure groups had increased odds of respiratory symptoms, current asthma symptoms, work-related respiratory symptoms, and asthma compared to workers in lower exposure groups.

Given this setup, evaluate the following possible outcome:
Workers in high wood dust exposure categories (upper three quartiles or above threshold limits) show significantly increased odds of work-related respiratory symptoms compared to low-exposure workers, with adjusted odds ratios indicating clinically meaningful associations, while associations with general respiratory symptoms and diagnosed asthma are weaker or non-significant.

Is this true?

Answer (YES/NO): NO